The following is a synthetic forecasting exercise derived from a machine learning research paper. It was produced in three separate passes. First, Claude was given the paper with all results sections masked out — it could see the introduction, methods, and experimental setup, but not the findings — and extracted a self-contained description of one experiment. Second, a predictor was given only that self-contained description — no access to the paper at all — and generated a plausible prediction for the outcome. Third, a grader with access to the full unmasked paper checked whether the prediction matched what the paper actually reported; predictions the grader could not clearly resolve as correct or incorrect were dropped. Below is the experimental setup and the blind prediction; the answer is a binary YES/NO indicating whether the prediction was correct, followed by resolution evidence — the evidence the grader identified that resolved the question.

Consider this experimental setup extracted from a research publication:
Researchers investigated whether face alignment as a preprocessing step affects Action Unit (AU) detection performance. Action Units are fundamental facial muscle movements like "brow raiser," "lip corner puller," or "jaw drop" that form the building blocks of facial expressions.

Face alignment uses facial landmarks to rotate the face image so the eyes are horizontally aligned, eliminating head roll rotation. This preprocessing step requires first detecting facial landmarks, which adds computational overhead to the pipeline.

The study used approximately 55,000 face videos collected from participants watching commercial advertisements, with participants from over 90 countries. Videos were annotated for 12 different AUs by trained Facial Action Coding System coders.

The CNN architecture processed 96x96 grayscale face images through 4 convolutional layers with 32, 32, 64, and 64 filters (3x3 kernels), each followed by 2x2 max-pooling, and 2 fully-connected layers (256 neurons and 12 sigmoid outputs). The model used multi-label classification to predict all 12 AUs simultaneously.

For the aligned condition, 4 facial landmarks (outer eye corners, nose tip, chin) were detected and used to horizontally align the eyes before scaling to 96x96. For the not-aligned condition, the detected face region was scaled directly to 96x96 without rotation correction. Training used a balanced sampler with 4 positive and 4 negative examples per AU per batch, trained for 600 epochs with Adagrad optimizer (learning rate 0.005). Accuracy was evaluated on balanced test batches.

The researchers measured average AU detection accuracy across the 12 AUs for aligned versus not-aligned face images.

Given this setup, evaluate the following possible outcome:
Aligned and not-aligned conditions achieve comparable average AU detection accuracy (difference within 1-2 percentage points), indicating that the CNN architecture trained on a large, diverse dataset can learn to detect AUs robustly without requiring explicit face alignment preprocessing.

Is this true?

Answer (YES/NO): YES